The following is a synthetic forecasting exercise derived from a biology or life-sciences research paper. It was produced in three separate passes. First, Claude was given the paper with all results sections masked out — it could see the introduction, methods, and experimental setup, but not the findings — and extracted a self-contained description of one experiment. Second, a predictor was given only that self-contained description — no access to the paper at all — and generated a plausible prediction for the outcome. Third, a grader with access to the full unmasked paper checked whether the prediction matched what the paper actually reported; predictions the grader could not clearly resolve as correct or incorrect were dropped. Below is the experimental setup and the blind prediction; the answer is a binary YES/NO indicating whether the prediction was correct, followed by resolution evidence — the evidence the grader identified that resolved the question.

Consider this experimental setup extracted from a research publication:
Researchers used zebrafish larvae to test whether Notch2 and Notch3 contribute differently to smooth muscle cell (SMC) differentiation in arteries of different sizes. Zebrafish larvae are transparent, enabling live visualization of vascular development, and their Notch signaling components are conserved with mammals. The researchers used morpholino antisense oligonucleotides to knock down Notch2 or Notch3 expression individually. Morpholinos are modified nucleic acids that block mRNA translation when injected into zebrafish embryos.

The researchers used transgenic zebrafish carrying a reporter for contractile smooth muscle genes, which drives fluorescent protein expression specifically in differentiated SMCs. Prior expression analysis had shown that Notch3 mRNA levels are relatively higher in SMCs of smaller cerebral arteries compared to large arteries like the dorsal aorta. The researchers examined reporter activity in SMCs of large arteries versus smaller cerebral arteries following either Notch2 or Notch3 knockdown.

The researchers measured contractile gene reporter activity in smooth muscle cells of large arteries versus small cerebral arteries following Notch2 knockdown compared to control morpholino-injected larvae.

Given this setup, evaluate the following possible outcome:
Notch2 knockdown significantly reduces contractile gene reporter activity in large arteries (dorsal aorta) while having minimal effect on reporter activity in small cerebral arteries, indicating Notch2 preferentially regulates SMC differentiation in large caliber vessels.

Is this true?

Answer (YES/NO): YES